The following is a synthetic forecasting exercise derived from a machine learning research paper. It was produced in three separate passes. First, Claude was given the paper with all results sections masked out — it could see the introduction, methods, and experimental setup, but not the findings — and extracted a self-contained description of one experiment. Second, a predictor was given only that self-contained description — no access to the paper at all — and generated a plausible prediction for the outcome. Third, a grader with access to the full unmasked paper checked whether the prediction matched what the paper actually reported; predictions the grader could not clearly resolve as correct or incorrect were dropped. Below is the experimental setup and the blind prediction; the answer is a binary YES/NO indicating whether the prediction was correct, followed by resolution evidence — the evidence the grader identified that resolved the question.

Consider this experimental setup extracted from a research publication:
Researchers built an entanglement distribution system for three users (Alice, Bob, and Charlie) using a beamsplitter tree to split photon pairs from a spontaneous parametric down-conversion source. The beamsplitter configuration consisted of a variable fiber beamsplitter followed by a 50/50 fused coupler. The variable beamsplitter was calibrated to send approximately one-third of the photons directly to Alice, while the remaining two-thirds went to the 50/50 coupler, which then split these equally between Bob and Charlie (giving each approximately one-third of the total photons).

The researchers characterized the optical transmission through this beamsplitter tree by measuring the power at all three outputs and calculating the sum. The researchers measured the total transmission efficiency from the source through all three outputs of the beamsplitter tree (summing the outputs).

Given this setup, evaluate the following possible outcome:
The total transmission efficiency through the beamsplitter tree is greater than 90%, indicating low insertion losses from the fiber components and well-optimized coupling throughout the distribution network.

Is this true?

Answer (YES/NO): NO